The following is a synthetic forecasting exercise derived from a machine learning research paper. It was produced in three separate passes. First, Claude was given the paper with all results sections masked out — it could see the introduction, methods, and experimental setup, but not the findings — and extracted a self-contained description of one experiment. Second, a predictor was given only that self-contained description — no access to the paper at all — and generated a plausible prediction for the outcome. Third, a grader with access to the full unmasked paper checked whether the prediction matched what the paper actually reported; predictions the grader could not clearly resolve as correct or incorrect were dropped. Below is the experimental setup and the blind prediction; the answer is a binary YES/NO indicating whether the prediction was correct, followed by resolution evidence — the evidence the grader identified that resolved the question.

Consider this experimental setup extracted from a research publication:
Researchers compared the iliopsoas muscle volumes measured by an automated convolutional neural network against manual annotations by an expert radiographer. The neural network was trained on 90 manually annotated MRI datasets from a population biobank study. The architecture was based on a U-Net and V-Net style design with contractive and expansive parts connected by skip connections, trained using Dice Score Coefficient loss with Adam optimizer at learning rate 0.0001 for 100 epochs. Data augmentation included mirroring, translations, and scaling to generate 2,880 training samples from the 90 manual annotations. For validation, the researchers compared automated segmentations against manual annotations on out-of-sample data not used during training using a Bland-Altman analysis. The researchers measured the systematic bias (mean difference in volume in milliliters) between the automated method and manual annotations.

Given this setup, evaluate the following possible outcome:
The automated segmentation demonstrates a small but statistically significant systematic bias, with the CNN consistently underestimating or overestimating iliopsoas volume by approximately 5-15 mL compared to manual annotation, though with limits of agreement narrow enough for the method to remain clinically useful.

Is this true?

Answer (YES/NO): NO